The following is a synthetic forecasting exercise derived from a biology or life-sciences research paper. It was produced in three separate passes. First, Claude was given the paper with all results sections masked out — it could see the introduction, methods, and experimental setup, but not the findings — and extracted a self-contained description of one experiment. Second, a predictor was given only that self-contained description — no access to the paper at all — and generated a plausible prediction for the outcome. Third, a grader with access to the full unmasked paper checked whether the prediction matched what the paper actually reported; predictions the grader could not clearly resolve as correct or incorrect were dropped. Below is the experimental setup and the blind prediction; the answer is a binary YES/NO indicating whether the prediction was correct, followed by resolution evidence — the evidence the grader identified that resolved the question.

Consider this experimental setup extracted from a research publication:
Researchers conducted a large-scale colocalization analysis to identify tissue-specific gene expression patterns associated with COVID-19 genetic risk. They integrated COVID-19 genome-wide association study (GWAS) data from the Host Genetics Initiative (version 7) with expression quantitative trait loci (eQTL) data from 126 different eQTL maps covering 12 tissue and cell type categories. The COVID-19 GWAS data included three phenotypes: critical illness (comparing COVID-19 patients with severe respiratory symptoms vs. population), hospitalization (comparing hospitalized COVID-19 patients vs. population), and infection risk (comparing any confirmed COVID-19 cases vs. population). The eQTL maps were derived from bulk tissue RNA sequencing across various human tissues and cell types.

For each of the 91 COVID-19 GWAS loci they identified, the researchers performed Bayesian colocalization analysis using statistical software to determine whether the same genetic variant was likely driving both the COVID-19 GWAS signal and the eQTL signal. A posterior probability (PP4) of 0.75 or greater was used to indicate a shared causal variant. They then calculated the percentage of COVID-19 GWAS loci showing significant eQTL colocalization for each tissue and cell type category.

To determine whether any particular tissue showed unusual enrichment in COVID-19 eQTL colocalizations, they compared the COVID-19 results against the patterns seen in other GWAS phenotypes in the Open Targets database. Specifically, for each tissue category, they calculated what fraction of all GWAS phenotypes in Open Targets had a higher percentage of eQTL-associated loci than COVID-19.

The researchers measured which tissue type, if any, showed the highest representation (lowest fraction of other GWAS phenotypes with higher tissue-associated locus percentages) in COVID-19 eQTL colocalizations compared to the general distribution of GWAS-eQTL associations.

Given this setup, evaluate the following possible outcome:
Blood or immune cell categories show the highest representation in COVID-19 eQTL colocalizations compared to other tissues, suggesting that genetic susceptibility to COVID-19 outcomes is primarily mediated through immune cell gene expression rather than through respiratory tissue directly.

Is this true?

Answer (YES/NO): NO